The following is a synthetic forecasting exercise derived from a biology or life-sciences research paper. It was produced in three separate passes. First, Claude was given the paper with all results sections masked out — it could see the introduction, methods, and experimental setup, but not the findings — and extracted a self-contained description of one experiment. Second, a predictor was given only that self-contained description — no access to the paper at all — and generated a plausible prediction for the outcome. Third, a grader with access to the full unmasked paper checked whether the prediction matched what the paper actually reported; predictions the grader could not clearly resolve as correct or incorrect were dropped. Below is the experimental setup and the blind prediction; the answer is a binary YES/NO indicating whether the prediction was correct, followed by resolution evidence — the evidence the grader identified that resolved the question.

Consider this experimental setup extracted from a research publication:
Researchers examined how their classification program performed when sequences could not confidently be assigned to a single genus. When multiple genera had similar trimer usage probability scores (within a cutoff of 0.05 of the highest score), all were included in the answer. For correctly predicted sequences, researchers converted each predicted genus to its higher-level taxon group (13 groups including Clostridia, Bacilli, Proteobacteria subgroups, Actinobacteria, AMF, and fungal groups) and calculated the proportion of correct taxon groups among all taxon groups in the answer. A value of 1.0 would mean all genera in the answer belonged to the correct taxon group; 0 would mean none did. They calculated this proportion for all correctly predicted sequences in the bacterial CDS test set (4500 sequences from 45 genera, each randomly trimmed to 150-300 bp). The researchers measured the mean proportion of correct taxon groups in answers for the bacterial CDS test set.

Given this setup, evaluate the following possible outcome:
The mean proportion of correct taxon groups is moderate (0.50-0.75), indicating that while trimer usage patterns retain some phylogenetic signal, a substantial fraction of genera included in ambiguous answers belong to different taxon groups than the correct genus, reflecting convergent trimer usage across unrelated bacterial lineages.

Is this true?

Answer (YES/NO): NO